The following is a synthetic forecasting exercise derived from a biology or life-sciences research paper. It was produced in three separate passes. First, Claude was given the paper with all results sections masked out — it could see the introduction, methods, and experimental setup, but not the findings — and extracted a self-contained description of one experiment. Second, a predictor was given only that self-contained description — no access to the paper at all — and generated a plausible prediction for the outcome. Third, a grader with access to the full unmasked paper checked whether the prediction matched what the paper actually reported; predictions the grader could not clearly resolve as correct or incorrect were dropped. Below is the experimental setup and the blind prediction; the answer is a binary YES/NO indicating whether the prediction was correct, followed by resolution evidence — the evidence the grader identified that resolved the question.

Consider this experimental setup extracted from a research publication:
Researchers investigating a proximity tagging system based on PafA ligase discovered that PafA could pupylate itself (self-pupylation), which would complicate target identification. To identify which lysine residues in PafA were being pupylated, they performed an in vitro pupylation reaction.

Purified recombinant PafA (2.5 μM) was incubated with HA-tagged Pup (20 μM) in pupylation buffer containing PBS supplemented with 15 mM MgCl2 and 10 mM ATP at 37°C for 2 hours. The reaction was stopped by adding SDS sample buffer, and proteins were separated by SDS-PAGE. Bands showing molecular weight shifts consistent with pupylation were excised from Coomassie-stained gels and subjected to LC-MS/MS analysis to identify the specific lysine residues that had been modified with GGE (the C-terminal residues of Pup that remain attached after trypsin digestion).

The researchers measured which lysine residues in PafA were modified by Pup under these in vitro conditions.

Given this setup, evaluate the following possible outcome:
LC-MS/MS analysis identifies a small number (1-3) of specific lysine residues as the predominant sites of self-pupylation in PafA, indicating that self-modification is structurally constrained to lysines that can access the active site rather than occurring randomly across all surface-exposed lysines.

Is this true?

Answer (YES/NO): NO